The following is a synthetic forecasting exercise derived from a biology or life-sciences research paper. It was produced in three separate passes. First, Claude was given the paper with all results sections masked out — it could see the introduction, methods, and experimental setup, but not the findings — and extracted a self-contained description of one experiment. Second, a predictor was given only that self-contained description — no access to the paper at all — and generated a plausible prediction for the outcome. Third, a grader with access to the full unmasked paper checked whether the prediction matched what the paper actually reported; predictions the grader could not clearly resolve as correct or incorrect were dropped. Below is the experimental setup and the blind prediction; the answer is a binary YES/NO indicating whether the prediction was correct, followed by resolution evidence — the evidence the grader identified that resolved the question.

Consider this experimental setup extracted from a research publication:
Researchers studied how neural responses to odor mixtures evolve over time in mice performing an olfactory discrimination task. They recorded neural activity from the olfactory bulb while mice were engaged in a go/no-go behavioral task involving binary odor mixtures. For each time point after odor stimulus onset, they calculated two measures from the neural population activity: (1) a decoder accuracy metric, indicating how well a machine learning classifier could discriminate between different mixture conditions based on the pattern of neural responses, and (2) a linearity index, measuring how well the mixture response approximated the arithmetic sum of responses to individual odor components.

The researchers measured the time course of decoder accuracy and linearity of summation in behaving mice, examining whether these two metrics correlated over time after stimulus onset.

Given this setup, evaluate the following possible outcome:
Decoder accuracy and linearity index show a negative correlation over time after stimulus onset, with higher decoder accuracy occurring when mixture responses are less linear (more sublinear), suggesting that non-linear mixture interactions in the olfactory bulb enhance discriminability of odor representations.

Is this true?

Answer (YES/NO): NO